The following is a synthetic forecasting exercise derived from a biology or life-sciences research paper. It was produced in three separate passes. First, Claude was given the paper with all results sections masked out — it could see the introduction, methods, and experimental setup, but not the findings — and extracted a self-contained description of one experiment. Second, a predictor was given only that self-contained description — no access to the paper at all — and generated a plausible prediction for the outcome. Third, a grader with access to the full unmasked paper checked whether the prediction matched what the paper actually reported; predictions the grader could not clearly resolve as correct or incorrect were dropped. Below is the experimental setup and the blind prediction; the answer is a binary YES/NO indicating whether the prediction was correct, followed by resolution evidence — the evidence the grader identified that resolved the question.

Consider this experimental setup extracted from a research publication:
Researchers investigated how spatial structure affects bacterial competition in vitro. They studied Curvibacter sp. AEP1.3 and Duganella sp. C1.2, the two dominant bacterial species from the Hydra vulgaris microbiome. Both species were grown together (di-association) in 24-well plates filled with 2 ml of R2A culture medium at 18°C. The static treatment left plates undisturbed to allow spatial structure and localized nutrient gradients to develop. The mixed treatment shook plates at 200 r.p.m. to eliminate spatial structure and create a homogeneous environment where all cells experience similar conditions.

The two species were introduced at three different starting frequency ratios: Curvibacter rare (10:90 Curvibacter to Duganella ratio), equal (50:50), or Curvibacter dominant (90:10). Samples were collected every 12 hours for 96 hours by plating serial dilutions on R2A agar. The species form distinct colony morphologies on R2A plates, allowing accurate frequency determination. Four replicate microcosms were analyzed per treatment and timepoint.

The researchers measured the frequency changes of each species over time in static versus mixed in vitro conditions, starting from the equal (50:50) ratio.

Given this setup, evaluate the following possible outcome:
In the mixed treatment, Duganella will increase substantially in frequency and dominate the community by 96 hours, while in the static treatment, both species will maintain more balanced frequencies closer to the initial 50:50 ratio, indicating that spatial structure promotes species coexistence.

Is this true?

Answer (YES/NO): NO